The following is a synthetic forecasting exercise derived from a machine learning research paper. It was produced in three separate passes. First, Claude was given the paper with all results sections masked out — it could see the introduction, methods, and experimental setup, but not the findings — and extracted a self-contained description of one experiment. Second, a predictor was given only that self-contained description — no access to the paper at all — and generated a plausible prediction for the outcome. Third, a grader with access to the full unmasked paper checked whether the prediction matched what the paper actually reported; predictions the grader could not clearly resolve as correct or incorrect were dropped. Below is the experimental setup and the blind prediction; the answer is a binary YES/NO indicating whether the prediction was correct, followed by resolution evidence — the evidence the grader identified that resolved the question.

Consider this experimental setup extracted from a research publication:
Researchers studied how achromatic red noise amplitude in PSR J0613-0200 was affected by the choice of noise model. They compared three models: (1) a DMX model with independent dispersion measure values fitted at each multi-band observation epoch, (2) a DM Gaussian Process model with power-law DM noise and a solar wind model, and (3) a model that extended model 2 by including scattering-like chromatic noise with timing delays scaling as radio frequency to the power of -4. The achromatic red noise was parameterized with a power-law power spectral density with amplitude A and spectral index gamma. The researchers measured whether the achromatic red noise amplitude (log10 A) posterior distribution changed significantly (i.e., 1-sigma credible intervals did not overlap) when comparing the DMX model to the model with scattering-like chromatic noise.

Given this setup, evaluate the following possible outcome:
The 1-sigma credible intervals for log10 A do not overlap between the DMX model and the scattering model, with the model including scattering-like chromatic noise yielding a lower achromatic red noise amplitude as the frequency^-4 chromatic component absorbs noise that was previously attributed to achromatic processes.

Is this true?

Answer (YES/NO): NO